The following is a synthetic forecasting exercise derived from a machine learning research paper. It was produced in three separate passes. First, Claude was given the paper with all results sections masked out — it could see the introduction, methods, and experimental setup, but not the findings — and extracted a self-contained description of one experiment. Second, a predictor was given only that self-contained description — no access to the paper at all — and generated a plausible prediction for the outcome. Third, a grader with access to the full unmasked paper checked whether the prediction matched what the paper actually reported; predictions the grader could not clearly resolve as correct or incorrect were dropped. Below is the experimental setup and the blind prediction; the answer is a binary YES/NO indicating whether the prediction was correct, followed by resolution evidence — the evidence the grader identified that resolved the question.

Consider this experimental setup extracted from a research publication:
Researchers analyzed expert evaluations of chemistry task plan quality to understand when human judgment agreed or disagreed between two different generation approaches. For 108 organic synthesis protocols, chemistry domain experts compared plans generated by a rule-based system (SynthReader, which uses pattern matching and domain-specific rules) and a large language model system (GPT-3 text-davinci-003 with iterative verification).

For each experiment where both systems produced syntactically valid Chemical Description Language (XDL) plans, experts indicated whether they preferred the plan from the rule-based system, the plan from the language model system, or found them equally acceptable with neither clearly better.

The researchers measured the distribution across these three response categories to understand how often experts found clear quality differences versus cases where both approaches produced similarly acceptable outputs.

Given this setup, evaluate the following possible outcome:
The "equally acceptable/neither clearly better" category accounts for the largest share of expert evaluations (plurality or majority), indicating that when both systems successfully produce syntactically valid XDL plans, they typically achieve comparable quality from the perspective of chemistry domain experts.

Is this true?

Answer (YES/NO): NO